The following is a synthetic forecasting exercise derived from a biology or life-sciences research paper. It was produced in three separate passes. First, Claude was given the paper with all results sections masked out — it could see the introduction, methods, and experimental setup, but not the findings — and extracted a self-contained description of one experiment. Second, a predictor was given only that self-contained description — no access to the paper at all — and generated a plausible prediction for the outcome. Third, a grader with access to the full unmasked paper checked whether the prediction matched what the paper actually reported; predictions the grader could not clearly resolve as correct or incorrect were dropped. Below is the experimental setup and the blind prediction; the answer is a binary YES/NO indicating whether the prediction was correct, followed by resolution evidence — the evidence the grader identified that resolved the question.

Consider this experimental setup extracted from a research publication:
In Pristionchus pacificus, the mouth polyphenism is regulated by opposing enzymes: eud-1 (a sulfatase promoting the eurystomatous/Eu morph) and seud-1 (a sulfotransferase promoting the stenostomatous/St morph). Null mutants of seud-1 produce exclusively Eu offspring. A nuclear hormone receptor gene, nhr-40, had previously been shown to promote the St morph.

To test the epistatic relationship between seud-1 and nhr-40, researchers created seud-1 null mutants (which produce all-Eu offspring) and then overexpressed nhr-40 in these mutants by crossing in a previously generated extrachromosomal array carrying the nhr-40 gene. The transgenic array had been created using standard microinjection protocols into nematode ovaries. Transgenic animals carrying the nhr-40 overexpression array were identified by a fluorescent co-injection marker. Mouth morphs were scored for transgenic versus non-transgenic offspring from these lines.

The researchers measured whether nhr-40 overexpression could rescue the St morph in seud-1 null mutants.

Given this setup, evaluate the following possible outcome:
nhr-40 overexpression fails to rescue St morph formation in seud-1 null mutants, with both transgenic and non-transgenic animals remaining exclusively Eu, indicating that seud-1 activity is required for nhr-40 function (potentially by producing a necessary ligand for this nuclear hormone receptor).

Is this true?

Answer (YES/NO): YES